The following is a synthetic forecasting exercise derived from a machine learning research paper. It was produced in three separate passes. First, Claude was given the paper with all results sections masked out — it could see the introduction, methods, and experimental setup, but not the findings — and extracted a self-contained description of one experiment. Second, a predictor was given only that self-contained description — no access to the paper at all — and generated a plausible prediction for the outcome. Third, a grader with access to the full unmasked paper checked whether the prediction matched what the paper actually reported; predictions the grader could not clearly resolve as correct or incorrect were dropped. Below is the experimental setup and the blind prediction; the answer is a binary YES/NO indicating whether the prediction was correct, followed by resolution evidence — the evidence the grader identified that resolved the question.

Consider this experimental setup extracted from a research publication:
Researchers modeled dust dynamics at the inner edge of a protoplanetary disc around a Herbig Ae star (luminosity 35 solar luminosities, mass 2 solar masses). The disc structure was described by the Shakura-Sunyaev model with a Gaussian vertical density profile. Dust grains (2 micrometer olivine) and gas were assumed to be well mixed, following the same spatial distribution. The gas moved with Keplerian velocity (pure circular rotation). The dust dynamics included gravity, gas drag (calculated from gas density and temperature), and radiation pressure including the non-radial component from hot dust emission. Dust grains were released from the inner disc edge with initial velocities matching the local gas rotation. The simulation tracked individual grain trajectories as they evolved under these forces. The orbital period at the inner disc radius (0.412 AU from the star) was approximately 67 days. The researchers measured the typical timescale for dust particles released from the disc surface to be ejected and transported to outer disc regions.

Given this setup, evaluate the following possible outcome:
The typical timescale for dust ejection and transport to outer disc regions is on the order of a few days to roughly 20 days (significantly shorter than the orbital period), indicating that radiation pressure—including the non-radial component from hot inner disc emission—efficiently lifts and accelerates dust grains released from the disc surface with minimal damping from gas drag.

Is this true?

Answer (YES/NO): NO